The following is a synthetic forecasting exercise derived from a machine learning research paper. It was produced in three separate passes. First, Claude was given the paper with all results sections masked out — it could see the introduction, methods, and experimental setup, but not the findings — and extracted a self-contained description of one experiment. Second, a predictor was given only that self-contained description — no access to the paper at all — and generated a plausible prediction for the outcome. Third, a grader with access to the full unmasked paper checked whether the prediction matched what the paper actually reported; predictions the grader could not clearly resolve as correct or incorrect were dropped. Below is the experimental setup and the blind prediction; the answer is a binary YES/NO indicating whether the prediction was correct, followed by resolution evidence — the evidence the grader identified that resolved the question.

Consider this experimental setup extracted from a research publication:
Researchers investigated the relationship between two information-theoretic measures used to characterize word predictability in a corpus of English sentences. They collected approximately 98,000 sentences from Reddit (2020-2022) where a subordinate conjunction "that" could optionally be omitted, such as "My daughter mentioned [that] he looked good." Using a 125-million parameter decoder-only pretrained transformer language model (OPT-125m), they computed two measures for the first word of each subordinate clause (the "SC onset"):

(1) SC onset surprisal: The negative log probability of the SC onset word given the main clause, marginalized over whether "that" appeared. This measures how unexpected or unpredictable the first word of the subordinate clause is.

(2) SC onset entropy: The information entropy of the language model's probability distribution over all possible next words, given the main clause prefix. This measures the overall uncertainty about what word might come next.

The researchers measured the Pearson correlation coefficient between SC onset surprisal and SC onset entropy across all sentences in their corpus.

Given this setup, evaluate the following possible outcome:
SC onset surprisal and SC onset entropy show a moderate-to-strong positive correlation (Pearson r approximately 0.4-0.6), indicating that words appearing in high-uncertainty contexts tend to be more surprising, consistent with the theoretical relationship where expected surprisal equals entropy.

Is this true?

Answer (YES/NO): NO